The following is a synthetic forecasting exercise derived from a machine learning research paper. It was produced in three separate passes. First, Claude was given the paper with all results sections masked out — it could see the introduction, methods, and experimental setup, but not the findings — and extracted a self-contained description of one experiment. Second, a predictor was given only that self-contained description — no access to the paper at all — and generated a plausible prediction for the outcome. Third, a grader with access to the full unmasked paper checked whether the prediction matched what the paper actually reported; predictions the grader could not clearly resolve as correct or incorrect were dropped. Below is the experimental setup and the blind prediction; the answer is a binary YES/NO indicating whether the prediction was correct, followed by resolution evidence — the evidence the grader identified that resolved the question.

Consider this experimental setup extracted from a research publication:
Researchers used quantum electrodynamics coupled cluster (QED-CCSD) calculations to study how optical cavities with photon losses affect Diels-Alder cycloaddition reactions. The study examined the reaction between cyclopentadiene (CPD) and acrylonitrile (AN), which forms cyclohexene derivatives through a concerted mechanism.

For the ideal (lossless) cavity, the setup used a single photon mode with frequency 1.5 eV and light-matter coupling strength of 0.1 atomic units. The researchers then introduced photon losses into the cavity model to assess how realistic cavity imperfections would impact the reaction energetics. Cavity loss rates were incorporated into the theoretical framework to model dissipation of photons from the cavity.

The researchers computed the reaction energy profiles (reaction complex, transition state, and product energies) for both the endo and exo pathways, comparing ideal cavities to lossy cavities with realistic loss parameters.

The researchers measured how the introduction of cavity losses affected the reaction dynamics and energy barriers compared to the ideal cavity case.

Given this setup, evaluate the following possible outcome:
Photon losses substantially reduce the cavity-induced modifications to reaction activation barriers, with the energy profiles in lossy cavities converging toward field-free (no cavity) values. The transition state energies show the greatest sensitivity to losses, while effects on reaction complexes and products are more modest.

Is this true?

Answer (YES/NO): NO